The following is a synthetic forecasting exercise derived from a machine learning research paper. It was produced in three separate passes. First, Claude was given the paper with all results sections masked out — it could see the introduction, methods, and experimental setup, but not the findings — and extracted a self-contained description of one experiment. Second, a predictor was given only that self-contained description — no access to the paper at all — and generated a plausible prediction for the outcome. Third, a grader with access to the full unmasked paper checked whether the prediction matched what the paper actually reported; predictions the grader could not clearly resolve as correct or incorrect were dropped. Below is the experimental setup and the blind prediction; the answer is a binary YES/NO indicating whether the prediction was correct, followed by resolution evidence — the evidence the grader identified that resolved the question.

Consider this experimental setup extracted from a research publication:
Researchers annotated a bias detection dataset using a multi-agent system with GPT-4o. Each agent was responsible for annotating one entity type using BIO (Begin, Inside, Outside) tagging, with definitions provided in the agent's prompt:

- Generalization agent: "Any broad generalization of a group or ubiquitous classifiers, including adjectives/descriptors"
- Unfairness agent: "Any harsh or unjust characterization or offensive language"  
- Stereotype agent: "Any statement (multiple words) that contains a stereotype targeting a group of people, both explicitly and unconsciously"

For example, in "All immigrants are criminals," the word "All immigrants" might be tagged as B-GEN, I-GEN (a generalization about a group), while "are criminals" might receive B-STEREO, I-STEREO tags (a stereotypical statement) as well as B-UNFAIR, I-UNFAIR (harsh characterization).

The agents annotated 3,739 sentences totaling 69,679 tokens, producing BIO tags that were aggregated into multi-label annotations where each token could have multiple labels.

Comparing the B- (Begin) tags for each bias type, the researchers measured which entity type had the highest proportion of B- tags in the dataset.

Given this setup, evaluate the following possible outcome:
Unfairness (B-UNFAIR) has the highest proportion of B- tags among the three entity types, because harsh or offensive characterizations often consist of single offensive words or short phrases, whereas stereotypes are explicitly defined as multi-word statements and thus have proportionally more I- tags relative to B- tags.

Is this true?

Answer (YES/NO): NO